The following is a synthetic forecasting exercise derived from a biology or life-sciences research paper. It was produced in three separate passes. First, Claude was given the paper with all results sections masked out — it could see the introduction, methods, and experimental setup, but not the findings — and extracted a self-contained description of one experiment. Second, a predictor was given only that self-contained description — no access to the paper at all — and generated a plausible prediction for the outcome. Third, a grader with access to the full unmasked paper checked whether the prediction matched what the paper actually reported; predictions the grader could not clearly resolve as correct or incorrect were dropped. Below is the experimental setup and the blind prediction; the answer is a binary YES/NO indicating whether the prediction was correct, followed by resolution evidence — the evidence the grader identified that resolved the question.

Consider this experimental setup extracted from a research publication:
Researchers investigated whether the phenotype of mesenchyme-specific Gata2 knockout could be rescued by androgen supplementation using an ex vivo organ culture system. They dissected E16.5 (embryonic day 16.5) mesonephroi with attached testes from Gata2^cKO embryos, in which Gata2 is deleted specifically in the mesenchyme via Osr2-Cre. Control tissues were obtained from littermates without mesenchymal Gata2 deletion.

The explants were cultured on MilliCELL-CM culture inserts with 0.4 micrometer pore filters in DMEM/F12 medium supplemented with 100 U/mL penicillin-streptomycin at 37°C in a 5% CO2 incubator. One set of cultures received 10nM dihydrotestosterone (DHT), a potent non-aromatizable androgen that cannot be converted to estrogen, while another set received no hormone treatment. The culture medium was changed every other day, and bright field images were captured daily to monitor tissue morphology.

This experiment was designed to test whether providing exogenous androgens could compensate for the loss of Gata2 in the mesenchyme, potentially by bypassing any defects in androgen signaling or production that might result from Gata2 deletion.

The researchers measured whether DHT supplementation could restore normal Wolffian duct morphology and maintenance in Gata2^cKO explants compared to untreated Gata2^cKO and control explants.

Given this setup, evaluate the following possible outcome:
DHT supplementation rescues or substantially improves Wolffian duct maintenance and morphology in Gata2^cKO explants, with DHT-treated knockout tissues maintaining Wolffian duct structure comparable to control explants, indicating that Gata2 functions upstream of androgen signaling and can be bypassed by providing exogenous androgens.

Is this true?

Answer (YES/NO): NO